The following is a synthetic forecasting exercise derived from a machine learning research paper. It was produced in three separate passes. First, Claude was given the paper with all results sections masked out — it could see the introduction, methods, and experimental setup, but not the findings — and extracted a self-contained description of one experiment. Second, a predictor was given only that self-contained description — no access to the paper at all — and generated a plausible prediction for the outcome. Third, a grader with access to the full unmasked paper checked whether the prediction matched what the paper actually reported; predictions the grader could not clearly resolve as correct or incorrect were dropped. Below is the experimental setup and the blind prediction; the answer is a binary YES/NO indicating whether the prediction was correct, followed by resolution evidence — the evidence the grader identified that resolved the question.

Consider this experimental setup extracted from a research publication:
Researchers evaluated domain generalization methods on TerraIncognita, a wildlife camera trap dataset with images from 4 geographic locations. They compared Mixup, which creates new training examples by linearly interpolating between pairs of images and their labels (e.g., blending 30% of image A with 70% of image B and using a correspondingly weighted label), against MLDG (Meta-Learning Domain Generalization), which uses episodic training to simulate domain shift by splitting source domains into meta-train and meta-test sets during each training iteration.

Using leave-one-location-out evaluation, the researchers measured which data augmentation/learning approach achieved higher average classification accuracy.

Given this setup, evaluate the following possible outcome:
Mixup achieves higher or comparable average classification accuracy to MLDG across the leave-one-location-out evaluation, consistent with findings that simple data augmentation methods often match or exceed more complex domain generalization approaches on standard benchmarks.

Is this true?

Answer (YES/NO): YES